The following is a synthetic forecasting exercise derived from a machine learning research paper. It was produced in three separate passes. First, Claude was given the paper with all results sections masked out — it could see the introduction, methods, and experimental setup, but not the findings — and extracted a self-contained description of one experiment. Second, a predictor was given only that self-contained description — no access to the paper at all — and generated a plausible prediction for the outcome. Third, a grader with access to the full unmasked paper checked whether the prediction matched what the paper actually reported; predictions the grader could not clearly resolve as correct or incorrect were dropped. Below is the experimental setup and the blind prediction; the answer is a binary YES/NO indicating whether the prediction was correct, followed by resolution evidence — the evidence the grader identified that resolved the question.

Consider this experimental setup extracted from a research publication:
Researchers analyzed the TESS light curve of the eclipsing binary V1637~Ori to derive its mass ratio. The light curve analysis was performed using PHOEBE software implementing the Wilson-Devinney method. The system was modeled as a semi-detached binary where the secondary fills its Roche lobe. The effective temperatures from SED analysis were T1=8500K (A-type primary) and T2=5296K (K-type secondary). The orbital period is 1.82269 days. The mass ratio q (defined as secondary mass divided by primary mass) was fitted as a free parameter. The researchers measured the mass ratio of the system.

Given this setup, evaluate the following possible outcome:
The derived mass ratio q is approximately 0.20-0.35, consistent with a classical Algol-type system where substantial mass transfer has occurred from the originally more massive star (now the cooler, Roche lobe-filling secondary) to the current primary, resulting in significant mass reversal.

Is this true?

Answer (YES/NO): NO